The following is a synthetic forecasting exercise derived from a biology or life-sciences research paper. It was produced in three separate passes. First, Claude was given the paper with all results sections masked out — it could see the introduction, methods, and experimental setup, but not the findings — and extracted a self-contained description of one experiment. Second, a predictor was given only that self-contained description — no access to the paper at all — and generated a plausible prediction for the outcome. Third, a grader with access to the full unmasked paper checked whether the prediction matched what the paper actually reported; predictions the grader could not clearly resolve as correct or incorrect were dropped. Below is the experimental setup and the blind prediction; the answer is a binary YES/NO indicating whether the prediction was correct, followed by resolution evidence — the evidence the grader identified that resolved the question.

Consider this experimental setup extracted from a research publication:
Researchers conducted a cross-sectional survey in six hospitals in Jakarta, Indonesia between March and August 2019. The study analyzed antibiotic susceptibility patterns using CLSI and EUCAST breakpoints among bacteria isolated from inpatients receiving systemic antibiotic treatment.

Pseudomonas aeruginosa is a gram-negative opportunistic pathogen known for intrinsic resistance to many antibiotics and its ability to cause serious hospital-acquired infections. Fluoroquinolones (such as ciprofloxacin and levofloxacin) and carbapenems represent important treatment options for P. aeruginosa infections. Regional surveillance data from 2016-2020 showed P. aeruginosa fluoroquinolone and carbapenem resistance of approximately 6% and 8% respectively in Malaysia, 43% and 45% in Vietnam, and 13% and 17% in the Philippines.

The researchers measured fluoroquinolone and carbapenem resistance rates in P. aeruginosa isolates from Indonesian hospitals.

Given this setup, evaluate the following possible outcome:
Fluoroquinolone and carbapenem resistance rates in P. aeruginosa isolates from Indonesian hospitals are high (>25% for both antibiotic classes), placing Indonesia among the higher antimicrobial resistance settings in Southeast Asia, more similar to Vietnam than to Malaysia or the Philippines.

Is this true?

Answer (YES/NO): NO